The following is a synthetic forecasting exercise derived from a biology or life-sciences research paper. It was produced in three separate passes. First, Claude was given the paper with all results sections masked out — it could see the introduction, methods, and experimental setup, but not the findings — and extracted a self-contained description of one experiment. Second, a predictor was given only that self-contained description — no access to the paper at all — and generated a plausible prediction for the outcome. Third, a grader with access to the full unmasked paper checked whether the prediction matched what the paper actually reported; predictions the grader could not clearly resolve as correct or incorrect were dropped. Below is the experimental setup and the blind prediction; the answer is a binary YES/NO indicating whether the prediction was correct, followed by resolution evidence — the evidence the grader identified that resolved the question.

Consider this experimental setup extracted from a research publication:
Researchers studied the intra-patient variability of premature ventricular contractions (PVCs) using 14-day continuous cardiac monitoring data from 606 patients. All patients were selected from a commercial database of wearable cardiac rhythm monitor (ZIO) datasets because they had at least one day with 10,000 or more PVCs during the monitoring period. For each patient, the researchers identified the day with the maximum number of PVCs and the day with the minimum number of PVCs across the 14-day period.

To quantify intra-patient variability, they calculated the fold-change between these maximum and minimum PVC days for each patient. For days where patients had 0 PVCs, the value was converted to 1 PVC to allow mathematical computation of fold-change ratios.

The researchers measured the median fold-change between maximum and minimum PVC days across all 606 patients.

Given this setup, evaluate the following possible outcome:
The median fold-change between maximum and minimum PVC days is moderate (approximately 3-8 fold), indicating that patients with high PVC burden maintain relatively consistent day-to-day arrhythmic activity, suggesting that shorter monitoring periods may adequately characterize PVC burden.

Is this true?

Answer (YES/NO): NO